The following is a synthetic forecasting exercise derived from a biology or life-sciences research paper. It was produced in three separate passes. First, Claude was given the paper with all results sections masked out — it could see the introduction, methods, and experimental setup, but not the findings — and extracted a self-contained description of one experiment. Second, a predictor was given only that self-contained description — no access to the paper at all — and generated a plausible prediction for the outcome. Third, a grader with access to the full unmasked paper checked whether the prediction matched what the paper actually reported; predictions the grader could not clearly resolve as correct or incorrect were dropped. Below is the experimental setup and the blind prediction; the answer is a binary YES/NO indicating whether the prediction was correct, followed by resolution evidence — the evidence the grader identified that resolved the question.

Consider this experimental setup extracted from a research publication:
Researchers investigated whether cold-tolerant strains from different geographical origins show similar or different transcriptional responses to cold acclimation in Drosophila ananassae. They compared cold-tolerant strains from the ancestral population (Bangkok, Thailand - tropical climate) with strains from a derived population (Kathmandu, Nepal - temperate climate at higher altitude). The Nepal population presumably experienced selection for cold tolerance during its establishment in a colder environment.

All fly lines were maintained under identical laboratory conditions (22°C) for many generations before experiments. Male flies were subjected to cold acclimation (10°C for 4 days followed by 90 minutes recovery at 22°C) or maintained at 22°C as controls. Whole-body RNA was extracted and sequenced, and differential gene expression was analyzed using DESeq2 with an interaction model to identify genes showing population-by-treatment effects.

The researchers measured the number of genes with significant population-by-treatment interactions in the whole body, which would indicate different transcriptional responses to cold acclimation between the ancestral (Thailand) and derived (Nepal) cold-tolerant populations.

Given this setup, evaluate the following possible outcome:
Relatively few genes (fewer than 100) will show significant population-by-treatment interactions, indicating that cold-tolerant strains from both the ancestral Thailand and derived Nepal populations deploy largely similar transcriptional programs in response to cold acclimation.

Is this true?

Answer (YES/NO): NO